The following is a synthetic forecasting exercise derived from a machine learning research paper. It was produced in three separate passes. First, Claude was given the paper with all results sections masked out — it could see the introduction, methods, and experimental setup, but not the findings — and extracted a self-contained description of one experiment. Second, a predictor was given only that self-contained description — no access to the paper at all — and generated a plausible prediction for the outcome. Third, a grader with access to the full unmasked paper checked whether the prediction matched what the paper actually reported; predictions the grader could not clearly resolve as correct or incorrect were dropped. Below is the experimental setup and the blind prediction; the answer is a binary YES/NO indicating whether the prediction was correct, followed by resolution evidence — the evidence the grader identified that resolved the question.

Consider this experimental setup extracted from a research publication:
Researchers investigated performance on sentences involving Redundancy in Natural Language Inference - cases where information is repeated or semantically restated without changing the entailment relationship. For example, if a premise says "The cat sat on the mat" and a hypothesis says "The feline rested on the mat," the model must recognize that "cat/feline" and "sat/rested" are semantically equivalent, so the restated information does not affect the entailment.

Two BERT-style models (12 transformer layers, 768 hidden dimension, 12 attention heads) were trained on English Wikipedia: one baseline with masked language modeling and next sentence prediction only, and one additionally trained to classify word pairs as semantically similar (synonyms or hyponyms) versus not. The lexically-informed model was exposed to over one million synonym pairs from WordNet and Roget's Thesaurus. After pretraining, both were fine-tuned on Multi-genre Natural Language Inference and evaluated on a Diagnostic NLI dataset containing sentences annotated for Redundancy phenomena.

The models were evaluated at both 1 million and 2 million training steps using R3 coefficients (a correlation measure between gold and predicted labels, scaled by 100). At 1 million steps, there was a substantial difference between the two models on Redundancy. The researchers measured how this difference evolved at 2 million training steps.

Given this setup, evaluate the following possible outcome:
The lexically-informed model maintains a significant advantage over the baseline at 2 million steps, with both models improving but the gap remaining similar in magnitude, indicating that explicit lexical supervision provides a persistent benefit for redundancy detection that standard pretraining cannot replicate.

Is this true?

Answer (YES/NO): NO